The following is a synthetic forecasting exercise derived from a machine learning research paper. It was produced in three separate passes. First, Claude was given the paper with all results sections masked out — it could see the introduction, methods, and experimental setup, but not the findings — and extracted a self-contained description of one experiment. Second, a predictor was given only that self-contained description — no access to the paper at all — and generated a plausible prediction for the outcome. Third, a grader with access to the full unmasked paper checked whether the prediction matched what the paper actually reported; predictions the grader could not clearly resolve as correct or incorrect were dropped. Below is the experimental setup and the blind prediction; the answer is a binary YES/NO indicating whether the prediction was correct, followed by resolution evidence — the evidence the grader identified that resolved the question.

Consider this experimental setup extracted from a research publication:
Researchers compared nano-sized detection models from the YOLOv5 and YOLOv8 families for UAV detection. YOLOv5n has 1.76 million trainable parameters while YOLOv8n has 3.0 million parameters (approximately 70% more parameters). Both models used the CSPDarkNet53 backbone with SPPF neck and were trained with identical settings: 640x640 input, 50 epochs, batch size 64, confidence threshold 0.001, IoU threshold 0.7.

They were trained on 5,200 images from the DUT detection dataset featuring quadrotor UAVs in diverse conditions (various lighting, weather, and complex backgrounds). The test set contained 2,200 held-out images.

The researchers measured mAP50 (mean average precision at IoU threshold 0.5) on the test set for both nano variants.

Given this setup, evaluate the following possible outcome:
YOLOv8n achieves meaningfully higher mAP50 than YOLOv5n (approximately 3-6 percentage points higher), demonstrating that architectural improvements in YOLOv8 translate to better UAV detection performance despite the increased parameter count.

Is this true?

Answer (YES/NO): NO